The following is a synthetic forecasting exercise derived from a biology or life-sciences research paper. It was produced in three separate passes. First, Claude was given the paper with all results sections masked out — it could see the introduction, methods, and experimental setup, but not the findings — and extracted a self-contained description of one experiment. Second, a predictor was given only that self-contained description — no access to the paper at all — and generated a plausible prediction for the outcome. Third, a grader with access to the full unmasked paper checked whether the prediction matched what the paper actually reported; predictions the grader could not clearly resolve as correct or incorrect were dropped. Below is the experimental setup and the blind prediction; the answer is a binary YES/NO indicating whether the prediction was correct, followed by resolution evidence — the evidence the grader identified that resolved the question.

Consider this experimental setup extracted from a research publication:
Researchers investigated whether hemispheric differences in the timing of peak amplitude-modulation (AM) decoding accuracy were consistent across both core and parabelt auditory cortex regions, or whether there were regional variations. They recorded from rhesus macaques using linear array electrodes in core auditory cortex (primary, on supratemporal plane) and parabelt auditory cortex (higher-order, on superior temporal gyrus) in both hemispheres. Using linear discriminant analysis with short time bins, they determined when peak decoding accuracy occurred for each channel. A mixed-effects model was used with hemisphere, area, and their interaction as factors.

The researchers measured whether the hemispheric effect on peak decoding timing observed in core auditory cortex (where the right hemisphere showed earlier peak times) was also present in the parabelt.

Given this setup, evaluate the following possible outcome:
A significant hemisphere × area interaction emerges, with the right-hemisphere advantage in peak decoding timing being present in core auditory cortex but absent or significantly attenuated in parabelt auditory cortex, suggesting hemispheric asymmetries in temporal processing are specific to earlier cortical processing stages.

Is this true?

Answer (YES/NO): YES